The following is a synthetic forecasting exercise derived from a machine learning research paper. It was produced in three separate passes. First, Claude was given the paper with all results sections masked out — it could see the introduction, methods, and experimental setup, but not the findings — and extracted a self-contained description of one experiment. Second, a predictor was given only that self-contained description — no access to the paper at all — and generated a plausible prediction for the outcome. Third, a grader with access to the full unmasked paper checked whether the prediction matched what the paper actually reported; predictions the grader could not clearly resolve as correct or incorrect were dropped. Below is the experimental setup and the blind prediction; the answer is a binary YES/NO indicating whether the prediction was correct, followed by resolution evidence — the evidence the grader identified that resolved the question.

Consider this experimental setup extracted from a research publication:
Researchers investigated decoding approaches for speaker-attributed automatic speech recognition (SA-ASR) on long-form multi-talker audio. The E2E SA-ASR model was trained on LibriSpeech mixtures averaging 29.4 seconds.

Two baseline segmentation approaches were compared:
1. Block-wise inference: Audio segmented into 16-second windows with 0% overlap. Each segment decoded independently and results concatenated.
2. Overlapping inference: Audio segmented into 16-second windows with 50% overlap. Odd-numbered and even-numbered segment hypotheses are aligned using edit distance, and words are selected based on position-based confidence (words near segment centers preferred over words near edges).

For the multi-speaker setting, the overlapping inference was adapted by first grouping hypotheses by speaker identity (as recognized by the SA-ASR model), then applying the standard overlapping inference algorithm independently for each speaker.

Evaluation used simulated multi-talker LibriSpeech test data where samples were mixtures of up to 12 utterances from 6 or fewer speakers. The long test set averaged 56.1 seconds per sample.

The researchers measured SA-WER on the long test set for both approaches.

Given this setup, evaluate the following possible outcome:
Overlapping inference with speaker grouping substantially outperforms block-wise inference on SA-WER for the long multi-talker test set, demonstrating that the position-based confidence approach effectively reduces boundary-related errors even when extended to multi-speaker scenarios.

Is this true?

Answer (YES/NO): NO